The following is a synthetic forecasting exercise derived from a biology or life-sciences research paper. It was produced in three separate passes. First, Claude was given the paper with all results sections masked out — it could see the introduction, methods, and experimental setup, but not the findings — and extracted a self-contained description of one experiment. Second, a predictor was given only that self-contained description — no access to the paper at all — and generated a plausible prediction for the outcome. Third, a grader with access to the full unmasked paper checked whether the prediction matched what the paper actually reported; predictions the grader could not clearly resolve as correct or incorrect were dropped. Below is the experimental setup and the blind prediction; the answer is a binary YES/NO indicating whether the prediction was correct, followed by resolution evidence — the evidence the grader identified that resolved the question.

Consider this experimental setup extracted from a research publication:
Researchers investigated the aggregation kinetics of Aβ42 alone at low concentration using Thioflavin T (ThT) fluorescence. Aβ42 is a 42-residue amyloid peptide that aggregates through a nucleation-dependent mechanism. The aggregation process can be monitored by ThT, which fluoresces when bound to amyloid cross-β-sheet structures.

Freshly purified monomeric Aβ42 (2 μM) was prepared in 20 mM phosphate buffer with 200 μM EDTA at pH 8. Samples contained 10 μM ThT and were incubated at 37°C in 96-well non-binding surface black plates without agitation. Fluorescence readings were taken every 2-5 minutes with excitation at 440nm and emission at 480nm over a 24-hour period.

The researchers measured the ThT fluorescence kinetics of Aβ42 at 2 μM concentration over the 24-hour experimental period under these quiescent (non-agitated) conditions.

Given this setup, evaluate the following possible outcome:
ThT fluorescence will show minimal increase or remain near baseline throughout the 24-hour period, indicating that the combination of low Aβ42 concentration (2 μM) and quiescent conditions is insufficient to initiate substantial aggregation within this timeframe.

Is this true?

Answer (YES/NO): NO